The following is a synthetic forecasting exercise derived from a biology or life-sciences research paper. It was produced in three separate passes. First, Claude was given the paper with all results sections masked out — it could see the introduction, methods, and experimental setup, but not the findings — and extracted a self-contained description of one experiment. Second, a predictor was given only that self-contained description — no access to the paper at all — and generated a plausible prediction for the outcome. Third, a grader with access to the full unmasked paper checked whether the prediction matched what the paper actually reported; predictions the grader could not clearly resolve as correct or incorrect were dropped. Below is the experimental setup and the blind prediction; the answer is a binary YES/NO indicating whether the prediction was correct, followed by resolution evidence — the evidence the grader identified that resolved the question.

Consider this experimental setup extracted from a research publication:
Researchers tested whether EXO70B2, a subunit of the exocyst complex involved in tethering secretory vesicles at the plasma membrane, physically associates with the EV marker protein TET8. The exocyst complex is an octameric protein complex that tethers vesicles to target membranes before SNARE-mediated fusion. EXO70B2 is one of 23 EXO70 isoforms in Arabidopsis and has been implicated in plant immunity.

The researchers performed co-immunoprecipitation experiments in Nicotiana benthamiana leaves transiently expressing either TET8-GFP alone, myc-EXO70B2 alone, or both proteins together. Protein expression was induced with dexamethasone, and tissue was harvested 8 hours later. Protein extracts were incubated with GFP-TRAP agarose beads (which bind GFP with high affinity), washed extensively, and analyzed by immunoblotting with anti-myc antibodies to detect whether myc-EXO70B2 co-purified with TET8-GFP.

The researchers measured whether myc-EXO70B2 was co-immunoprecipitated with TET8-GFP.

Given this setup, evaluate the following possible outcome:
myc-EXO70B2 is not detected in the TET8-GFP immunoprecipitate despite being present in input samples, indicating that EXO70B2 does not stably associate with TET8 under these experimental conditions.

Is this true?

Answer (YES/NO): NO